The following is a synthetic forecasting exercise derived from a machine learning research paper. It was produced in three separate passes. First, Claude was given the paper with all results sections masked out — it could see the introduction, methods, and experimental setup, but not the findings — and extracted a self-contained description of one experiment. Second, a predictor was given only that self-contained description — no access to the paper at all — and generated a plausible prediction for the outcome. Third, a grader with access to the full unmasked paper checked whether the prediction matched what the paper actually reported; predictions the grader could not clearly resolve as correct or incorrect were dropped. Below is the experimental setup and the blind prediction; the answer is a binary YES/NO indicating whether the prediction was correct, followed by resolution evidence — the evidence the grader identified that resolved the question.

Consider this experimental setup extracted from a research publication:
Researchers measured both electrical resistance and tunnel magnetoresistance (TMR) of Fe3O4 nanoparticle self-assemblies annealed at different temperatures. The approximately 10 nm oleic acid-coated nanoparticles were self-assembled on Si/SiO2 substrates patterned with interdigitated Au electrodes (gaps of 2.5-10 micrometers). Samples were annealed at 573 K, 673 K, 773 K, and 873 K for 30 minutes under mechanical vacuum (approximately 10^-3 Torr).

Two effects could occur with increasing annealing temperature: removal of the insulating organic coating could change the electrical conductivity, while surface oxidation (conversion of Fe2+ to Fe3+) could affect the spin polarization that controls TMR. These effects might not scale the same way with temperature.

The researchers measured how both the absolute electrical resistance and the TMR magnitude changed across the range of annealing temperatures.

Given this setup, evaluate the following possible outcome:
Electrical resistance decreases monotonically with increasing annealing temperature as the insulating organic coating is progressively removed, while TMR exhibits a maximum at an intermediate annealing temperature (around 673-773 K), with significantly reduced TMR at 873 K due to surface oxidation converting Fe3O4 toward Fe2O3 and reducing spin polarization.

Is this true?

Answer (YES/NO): NO